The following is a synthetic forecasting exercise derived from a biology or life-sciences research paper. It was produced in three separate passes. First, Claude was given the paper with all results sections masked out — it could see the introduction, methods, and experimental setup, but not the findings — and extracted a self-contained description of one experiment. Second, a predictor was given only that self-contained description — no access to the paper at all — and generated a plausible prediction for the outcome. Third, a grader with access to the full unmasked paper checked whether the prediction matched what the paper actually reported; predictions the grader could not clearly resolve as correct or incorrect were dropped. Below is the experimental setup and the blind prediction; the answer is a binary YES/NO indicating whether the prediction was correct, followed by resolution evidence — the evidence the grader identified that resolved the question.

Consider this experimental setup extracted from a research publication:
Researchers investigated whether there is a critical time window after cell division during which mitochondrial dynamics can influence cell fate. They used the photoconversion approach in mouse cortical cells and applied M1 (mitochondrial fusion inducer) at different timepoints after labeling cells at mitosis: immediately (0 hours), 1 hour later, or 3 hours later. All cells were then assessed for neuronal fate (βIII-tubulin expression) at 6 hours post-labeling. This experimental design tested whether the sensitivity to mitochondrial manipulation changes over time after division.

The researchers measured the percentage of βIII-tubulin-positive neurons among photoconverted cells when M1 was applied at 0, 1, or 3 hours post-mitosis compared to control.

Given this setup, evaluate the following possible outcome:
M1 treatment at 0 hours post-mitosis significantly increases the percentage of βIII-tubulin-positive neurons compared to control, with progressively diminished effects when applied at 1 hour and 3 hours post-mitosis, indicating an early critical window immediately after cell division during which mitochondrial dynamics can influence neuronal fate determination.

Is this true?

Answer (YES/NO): NO